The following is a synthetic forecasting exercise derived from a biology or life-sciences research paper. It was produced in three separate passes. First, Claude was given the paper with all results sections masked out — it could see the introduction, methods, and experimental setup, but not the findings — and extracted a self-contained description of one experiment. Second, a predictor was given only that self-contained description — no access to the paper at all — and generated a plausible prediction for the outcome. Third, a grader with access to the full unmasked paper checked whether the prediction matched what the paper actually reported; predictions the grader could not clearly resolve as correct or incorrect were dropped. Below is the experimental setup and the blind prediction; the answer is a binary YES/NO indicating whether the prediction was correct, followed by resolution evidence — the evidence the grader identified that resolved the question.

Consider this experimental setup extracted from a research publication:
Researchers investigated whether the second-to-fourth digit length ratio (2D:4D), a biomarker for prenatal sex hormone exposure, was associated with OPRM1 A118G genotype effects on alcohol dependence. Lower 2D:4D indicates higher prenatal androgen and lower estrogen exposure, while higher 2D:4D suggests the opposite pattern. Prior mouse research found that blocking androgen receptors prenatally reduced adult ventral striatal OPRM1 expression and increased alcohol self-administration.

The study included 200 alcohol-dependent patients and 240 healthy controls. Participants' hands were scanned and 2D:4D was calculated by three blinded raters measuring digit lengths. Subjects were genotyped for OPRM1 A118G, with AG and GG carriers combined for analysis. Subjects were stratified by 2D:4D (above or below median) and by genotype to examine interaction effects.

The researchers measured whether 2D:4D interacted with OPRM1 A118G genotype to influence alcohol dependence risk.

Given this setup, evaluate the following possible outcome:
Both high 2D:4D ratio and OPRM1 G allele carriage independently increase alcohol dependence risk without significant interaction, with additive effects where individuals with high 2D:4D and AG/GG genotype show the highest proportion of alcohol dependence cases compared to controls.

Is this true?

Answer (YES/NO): NO